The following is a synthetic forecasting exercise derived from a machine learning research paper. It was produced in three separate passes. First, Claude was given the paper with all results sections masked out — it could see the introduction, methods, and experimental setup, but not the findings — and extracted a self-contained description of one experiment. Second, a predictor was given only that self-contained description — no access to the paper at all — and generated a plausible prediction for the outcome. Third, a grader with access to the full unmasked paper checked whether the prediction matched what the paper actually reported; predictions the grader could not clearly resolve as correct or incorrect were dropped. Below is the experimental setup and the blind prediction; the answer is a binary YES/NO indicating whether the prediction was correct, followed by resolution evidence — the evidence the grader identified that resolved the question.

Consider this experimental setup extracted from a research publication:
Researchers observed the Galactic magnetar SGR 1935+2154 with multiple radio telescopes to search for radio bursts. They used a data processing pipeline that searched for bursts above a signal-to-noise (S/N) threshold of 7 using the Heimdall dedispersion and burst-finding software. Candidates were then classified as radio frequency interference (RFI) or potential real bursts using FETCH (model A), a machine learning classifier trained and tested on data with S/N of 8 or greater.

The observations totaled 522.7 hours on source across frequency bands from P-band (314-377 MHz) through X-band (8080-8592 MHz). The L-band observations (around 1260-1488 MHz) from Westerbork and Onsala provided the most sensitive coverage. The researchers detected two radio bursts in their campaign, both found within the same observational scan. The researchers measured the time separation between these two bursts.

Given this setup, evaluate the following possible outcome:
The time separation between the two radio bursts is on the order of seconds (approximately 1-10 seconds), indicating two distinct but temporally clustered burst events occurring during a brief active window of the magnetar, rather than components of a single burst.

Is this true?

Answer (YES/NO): YES